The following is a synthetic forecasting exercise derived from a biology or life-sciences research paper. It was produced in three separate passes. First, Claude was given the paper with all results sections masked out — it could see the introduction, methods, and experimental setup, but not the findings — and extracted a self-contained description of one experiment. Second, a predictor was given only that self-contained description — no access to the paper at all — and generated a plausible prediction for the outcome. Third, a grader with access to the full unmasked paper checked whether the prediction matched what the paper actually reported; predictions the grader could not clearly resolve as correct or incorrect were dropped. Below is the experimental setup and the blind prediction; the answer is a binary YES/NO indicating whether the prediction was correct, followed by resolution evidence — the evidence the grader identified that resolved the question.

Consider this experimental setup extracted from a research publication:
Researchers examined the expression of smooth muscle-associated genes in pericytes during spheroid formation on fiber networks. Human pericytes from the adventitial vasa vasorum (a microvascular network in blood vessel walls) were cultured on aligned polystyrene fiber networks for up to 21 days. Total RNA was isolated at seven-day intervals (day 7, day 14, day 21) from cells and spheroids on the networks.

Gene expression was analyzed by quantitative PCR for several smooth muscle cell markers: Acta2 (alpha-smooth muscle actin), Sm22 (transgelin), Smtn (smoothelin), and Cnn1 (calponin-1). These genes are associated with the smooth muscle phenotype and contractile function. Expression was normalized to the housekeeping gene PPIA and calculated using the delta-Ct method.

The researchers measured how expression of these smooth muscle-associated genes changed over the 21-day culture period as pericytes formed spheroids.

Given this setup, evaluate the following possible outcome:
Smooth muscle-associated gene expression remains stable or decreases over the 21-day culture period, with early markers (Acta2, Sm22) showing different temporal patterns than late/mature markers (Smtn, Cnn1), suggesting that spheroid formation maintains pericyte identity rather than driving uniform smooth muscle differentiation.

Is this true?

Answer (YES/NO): NO